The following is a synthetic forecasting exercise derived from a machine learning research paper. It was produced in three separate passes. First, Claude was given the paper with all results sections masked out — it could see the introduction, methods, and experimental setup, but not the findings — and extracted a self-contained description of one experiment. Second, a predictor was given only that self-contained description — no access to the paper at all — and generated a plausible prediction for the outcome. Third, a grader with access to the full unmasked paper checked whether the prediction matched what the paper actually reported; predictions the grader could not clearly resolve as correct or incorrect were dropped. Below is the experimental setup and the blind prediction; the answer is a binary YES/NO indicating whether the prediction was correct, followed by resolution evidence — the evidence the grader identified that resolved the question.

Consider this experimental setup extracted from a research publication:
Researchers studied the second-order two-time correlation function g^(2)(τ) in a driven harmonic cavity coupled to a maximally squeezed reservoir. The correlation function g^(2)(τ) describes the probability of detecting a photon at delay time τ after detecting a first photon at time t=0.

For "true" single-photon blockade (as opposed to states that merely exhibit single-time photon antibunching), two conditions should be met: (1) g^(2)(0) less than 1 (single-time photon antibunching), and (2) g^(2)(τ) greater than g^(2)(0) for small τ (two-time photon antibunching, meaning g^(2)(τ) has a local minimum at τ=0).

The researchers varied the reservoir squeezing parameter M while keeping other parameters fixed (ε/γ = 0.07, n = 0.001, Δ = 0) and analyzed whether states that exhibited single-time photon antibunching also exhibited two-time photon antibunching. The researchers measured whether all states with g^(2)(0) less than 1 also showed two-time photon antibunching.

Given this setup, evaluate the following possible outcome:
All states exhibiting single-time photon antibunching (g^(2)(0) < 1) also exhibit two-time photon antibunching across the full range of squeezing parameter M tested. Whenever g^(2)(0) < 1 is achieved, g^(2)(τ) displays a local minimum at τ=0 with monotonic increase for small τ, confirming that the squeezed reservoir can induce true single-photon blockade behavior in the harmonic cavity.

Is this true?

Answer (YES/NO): NO